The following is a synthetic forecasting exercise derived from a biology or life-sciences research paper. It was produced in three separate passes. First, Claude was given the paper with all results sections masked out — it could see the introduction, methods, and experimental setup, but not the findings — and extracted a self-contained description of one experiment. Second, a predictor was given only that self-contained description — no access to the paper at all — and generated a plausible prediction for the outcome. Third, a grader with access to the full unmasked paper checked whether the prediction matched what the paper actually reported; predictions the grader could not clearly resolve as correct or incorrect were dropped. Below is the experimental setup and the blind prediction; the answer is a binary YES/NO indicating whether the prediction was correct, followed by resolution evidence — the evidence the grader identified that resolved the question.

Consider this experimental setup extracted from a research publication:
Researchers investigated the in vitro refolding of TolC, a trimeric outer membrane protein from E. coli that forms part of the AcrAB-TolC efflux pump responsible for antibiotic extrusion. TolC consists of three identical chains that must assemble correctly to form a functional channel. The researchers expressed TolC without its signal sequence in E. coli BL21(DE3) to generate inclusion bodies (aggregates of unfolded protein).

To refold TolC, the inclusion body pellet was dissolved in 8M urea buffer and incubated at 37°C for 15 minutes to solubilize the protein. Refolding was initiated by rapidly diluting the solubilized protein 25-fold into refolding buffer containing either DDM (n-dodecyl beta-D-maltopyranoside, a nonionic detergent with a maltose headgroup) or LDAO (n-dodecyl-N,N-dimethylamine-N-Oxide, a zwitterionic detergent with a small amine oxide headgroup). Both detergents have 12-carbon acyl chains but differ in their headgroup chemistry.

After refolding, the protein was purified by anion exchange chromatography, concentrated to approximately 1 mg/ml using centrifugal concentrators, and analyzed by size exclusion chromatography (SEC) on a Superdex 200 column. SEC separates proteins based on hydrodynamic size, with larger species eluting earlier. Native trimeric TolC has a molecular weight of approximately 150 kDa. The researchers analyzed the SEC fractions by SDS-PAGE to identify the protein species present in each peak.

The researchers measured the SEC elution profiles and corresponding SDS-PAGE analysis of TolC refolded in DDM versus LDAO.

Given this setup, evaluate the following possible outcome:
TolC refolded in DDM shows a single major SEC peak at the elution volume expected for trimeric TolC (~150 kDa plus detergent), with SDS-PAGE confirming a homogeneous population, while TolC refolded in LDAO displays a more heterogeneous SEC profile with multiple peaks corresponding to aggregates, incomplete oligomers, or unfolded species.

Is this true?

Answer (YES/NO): NO